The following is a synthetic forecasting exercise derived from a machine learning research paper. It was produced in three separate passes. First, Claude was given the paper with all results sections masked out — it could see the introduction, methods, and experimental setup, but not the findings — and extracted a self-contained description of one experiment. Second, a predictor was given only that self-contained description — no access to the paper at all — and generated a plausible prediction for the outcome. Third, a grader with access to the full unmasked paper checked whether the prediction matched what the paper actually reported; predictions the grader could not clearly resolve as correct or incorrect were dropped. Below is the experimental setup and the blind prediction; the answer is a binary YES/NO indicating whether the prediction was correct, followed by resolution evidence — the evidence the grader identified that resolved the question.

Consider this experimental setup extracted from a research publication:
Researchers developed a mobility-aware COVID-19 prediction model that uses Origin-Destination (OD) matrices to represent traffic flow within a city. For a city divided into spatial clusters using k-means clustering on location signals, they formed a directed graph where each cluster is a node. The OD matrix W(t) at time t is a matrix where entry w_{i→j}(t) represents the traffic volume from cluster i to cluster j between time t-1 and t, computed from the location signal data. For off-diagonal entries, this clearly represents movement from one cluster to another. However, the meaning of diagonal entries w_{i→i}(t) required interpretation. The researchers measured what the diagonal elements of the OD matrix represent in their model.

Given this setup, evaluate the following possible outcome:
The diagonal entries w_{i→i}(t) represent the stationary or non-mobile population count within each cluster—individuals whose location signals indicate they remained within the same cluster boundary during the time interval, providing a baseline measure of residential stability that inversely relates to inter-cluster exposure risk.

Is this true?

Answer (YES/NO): NO